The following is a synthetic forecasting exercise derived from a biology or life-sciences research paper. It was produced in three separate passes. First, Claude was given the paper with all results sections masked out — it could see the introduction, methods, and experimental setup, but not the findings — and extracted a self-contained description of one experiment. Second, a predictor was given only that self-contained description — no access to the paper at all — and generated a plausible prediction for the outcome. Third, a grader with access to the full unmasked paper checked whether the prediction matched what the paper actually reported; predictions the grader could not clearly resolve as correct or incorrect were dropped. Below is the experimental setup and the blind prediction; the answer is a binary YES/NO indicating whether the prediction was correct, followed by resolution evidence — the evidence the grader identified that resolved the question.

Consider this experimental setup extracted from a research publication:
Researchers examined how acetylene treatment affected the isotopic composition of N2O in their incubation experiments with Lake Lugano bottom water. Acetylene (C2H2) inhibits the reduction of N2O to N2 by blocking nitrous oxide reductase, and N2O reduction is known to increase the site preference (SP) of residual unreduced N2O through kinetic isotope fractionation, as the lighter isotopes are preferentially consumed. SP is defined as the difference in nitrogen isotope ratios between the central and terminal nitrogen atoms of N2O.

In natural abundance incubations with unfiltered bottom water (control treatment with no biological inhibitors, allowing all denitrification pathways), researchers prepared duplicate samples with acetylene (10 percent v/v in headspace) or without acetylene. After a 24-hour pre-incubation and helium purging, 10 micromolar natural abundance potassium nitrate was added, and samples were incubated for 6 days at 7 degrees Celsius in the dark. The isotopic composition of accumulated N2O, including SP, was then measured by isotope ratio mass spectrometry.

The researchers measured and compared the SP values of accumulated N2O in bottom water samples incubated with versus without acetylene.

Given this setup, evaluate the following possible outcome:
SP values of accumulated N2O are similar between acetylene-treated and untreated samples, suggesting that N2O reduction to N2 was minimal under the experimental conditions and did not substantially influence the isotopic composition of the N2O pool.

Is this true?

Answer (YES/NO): YES